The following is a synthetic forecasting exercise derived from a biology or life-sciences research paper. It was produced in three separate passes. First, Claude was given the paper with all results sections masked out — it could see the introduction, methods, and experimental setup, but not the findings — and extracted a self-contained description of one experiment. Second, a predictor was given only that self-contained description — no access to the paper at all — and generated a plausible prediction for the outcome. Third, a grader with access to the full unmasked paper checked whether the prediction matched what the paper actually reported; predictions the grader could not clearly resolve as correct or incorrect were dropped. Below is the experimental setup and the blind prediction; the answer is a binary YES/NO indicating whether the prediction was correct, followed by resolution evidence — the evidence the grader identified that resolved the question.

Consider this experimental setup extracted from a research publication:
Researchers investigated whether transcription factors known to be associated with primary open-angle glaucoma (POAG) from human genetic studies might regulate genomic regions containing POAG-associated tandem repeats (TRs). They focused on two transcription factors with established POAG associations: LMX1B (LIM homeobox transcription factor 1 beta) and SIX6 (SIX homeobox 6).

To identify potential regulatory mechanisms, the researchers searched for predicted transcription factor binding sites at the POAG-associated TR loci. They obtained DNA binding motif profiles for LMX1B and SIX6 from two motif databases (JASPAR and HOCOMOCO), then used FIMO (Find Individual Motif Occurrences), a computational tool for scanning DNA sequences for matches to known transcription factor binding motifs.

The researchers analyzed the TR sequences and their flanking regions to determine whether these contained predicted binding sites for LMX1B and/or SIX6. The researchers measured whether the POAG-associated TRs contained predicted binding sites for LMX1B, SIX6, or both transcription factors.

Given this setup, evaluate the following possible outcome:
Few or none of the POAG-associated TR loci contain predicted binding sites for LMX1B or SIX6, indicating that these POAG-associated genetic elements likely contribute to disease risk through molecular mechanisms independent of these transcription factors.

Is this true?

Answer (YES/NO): NO